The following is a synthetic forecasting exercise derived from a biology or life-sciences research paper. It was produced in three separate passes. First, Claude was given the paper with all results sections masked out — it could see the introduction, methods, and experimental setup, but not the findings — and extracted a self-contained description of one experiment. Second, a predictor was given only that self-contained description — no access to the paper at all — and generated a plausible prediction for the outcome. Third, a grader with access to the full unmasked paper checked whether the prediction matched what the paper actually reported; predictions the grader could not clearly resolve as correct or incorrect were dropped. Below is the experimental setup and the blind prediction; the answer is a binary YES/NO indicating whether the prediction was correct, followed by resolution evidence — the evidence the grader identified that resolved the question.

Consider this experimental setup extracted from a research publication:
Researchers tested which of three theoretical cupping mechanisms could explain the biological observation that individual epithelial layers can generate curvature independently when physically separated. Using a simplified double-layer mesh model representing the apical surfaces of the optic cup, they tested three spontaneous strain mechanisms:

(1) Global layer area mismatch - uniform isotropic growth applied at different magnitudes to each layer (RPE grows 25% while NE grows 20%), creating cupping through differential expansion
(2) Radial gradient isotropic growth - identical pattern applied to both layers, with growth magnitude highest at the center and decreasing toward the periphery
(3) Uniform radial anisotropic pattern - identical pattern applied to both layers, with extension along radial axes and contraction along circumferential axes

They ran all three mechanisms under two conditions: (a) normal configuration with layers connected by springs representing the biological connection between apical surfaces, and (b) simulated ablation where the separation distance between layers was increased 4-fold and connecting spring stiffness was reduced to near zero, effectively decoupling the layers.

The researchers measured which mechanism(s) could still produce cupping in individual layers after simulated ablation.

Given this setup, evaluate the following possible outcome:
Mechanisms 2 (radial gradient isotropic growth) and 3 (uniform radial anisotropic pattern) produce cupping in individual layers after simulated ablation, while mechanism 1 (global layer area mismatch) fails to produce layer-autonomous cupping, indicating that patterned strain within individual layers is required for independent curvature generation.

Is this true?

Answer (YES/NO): YES